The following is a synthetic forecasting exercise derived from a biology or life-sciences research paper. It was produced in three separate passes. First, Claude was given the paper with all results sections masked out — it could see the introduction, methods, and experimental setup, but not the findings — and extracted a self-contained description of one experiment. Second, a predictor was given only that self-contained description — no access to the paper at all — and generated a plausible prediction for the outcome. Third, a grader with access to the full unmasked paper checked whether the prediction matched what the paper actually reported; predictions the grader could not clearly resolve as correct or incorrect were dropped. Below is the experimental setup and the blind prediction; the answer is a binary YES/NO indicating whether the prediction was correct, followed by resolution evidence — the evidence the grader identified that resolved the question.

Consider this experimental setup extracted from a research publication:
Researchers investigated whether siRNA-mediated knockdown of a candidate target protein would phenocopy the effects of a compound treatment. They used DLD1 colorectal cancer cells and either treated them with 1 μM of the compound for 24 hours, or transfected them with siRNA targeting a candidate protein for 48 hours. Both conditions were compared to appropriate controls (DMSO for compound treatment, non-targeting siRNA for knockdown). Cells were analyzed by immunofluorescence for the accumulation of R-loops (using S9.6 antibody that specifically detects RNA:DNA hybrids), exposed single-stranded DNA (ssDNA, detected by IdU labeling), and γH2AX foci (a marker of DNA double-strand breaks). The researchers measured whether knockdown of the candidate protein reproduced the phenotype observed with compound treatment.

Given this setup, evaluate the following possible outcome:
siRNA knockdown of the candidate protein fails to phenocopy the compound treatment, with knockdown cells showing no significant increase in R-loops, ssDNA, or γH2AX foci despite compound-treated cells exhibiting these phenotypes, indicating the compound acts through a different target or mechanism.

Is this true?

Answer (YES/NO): NO